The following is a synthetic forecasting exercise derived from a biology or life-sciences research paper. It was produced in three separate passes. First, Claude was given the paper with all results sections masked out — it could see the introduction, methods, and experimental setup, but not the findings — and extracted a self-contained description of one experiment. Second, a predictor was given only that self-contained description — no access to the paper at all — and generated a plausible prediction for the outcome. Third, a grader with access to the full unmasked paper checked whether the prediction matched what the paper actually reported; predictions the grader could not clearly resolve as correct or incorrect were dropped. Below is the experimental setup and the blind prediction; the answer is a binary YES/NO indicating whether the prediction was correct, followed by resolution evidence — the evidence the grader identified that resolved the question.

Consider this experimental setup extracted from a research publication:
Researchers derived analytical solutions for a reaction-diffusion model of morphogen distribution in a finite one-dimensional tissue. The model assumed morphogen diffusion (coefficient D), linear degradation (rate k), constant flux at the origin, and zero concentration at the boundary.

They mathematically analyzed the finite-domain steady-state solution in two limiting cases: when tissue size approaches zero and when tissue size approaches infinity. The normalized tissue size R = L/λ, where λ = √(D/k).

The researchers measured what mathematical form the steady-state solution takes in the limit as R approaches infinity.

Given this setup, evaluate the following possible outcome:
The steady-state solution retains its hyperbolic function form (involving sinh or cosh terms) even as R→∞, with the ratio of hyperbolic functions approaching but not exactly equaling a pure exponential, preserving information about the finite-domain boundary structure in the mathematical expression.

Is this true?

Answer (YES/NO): NO